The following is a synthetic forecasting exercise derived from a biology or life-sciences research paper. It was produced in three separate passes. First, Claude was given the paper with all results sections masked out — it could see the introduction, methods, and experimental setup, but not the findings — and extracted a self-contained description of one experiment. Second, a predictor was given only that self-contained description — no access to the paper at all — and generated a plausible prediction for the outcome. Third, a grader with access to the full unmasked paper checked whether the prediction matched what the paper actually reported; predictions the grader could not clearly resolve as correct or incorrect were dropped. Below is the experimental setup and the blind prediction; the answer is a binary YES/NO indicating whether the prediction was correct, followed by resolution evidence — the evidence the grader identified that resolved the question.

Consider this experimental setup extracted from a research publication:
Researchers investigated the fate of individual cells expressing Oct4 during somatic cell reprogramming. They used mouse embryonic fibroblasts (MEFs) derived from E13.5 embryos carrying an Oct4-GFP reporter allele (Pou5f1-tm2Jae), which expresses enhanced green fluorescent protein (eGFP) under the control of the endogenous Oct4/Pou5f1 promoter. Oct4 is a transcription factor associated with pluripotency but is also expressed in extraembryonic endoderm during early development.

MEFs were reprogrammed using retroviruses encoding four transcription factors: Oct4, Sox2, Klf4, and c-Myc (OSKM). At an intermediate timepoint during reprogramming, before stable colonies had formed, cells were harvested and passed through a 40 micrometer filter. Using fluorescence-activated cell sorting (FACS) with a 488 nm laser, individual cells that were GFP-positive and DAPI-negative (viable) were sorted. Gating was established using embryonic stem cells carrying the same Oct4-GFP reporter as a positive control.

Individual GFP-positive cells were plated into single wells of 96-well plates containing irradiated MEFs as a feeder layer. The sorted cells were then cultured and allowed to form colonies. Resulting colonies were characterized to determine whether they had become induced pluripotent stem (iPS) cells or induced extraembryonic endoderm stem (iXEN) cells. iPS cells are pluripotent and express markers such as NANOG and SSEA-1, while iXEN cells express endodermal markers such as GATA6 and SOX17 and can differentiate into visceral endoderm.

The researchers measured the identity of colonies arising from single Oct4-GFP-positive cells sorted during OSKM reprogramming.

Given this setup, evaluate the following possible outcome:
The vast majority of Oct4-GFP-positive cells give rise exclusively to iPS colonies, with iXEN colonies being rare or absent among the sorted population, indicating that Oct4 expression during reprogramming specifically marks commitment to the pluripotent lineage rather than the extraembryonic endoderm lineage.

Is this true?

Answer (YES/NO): NO